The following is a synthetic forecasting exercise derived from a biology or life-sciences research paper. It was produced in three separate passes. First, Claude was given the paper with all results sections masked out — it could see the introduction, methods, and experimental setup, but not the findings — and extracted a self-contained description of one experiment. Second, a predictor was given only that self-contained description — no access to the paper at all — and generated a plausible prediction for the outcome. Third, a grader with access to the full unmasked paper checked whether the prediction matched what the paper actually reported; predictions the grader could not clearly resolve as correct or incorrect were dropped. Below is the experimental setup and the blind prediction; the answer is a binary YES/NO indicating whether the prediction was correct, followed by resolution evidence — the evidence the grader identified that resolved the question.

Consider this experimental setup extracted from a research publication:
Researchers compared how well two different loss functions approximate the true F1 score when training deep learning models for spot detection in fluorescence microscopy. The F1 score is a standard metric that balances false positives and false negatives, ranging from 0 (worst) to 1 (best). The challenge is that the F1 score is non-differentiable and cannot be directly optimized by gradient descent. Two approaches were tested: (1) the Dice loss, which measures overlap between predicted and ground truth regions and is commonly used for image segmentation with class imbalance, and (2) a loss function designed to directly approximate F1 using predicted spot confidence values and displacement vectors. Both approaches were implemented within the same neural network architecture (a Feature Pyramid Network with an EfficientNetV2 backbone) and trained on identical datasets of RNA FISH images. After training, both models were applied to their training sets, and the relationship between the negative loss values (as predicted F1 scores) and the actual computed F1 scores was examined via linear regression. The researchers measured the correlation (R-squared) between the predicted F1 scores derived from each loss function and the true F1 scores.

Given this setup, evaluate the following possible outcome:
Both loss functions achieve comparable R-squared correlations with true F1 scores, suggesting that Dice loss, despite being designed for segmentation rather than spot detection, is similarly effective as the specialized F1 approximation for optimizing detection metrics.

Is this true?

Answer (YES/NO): NO